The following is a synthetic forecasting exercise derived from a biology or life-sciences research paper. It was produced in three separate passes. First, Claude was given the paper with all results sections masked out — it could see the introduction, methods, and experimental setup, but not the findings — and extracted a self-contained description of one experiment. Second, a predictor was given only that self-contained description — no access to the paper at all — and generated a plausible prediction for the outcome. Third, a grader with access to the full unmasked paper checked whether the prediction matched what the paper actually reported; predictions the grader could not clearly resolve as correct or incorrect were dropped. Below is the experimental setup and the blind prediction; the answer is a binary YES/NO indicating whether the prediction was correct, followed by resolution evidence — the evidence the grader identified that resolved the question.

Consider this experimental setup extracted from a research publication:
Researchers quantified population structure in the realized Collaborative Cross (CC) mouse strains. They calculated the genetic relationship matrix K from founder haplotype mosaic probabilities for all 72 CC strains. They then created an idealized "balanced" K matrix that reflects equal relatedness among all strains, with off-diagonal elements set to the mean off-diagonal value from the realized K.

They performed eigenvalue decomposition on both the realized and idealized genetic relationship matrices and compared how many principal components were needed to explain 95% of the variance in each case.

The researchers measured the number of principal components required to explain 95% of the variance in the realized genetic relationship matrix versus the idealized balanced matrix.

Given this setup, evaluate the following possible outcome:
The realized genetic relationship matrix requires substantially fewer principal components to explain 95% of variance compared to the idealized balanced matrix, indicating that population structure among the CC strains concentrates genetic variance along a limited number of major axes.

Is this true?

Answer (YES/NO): NO